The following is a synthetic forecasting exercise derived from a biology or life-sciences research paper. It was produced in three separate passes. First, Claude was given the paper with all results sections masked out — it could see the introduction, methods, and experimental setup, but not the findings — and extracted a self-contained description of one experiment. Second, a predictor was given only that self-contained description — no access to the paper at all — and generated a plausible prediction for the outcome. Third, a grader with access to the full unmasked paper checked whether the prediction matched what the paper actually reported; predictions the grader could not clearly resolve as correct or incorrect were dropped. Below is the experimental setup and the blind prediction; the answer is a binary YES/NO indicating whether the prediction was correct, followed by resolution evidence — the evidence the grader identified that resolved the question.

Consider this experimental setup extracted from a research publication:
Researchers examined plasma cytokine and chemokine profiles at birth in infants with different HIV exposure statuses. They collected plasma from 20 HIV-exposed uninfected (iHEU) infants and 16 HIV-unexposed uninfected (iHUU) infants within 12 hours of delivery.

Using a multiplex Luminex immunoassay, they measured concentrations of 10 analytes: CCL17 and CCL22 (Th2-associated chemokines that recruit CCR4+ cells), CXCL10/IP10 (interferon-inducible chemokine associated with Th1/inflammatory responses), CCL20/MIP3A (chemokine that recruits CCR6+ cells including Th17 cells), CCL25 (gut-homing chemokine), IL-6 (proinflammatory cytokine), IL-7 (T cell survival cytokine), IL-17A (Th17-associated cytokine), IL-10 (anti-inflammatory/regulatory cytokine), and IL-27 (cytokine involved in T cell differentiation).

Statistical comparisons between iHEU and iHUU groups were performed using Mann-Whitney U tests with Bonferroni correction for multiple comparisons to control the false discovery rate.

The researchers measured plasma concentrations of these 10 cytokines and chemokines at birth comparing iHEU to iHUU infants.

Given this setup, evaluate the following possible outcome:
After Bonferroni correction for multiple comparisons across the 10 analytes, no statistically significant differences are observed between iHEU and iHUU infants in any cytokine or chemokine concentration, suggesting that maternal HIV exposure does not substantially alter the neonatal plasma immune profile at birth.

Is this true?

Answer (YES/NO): NO